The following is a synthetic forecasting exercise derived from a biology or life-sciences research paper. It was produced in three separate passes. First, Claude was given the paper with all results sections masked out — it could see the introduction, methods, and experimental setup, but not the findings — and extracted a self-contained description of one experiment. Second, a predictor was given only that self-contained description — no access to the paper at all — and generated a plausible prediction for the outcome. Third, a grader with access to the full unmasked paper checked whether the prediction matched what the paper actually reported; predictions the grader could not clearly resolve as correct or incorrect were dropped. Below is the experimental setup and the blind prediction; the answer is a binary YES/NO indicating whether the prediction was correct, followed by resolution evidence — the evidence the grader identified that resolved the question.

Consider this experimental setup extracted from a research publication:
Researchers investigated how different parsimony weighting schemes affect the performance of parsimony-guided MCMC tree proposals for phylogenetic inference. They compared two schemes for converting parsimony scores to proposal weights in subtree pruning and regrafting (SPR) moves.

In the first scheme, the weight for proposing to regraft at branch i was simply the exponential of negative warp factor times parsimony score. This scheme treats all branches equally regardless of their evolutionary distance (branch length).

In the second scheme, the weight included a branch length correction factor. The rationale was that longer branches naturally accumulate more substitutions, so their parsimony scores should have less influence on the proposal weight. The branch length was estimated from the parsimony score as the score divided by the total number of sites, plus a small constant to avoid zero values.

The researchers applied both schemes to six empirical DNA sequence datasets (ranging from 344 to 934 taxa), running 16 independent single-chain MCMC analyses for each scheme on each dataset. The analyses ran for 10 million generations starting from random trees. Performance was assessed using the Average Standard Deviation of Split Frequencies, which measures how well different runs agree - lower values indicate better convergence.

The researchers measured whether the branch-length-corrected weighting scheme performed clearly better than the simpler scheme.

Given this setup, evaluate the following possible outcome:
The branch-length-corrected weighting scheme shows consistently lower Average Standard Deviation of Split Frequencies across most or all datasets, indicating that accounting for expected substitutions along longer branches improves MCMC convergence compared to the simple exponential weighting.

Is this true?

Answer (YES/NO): NO